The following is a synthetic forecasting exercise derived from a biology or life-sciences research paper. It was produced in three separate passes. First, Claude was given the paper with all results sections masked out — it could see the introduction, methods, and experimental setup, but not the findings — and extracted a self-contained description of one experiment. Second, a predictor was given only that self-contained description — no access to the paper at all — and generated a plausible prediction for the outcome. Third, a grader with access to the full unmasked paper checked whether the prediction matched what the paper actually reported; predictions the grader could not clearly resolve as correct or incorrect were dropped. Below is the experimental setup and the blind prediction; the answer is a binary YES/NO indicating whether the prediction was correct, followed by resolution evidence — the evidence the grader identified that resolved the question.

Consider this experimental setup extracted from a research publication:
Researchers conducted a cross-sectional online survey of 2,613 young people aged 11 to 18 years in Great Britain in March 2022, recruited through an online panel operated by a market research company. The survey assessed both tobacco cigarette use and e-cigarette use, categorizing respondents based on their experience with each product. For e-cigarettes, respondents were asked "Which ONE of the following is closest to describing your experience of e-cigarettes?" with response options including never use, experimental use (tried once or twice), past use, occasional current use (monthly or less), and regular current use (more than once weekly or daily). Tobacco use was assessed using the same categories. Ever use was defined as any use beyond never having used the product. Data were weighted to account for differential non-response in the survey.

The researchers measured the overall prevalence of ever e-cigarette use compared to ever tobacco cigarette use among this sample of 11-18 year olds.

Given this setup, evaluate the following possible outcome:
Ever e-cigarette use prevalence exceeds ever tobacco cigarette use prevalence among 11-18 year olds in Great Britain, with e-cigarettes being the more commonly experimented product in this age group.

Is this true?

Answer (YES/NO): YES